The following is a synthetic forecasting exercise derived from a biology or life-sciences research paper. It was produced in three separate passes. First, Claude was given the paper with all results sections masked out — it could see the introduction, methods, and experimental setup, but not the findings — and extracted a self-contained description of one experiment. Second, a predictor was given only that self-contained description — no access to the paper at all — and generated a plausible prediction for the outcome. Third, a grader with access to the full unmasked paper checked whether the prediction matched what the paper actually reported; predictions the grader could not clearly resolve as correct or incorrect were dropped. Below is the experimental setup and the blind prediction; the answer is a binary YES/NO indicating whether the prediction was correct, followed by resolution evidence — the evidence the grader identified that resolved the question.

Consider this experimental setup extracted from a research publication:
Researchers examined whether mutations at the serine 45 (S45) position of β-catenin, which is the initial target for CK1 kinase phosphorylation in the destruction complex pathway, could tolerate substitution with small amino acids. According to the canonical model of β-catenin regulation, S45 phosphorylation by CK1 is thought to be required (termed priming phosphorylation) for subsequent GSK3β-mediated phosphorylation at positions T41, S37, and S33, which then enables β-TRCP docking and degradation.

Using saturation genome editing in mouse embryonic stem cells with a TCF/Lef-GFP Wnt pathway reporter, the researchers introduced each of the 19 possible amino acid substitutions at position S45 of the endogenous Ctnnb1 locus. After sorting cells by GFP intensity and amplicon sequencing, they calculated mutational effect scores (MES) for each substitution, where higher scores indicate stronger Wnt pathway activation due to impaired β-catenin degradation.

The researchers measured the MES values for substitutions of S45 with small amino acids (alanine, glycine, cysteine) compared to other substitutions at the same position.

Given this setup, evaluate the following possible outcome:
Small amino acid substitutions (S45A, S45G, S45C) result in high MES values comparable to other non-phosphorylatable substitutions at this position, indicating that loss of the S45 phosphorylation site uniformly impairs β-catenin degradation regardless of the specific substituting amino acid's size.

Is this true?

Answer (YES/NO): NO